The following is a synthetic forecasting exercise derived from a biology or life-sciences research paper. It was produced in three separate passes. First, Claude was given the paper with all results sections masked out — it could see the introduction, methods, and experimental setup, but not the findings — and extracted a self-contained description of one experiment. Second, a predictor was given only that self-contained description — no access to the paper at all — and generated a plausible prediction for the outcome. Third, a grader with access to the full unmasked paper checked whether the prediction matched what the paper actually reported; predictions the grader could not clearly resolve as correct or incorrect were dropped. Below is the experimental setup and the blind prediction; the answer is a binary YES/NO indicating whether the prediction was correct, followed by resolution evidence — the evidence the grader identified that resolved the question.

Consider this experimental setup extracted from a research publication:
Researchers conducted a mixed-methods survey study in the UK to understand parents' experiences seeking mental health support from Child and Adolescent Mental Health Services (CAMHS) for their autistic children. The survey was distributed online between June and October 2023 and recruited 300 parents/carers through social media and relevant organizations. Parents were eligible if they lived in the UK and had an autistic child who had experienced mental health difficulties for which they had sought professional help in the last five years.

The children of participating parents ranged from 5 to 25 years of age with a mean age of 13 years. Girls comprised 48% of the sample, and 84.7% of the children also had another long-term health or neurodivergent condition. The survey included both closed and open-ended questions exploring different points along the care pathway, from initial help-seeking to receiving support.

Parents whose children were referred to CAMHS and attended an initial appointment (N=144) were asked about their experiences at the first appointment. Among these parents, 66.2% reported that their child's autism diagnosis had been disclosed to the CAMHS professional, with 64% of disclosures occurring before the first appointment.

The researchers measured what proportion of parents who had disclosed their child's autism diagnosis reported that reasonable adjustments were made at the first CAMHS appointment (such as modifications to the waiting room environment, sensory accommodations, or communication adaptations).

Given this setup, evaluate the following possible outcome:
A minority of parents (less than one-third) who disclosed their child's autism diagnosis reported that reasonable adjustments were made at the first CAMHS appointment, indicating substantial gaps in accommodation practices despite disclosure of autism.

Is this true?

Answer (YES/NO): YES